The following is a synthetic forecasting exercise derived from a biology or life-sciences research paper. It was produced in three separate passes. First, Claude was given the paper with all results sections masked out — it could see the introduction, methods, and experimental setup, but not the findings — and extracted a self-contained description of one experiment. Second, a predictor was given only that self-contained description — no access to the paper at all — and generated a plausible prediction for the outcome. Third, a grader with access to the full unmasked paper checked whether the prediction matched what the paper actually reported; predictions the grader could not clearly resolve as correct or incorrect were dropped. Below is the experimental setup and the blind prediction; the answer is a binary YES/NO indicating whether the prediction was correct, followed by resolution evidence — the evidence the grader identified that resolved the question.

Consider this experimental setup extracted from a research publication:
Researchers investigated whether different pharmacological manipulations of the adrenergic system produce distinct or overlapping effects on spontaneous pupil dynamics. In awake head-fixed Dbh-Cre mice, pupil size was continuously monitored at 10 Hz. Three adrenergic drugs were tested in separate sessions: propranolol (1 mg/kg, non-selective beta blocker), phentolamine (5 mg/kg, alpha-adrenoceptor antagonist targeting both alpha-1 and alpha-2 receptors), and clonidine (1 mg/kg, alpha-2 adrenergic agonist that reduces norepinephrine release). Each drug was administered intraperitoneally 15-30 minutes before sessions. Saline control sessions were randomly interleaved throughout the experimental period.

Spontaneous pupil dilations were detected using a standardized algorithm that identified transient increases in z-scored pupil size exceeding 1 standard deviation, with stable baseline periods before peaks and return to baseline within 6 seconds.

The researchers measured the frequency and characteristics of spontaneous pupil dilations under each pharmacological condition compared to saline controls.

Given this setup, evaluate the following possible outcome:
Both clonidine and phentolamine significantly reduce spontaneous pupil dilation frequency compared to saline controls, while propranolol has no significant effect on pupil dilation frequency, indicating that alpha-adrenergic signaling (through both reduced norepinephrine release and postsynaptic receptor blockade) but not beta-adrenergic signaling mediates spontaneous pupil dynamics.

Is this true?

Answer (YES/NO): NO